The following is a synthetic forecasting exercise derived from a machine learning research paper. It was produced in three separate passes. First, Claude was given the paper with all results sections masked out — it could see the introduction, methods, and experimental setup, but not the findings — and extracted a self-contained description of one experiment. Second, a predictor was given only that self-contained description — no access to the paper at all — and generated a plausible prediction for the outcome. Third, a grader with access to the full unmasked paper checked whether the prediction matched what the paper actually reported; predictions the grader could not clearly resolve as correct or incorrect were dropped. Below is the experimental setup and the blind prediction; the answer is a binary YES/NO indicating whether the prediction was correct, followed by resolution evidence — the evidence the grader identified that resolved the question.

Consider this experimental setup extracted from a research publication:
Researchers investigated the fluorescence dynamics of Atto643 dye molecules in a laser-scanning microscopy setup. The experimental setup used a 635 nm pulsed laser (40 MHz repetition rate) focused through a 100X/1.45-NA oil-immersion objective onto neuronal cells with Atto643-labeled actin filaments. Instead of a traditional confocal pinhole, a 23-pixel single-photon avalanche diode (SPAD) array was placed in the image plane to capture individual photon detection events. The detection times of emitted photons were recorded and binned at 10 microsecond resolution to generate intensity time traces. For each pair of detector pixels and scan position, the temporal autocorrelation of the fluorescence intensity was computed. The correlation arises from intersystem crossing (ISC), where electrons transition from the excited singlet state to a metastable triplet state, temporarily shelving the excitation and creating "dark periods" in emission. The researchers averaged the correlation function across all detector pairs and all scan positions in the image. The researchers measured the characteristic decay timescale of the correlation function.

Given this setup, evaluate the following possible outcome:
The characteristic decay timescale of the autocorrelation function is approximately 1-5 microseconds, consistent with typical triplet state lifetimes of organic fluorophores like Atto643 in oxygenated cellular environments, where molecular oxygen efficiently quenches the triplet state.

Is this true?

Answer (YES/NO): NO